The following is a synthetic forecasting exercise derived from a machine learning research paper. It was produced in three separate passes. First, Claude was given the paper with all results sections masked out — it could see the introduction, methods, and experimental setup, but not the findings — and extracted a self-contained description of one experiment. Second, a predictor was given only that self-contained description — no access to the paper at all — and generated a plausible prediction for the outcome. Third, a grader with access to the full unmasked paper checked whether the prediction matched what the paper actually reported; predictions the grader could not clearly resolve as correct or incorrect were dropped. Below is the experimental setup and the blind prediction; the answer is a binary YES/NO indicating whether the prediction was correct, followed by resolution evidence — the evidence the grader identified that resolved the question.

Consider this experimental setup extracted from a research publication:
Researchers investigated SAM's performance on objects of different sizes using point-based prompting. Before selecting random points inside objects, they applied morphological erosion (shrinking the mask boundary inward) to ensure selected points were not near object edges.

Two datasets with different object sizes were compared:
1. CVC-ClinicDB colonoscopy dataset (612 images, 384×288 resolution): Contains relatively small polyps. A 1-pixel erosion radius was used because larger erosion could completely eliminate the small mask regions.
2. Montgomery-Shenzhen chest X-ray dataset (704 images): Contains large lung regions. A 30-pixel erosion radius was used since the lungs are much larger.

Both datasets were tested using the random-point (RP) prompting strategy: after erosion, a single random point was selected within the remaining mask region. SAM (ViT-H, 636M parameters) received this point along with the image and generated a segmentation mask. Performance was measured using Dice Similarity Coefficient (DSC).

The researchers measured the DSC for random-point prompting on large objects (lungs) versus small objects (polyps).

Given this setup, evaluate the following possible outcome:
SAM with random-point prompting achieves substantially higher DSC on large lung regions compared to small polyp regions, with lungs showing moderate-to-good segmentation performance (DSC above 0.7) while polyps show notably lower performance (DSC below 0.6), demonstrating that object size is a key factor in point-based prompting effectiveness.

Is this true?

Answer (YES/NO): NO